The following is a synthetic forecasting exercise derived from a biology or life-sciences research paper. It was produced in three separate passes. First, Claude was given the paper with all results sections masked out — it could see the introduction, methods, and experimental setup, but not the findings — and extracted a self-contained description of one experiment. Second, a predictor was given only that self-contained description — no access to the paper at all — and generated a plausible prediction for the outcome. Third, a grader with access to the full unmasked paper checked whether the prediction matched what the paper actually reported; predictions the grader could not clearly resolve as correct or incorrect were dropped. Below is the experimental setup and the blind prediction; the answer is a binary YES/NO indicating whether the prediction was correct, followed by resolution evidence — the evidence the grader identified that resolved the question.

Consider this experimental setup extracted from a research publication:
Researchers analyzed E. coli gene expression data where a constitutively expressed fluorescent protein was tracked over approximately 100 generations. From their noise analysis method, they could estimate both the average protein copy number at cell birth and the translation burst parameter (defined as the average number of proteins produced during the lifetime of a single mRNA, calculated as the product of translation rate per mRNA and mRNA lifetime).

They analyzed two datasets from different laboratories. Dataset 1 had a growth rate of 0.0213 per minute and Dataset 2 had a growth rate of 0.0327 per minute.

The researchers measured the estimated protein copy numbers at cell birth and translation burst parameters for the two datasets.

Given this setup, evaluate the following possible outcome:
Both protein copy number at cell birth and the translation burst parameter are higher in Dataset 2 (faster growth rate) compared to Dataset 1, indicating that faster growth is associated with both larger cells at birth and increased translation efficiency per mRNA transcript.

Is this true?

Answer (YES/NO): NO